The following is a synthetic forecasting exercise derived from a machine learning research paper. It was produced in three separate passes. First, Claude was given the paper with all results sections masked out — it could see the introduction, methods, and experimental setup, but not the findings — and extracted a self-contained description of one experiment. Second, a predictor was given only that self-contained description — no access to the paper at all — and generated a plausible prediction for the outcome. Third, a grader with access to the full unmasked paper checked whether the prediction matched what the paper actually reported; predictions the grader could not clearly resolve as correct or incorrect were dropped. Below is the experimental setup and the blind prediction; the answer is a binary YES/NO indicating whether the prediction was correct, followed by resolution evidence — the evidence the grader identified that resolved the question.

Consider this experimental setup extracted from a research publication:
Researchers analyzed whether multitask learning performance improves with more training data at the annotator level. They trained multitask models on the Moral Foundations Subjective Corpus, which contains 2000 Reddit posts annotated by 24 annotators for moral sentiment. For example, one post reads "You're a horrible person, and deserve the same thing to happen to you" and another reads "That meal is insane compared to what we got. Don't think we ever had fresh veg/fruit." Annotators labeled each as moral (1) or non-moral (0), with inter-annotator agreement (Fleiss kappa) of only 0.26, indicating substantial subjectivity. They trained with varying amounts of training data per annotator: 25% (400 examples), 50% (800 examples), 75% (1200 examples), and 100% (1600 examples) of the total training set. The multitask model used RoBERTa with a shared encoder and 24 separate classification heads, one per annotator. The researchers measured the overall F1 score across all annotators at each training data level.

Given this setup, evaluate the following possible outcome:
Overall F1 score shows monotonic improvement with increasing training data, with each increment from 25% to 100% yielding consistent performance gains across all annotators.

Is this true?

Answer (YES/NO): NO